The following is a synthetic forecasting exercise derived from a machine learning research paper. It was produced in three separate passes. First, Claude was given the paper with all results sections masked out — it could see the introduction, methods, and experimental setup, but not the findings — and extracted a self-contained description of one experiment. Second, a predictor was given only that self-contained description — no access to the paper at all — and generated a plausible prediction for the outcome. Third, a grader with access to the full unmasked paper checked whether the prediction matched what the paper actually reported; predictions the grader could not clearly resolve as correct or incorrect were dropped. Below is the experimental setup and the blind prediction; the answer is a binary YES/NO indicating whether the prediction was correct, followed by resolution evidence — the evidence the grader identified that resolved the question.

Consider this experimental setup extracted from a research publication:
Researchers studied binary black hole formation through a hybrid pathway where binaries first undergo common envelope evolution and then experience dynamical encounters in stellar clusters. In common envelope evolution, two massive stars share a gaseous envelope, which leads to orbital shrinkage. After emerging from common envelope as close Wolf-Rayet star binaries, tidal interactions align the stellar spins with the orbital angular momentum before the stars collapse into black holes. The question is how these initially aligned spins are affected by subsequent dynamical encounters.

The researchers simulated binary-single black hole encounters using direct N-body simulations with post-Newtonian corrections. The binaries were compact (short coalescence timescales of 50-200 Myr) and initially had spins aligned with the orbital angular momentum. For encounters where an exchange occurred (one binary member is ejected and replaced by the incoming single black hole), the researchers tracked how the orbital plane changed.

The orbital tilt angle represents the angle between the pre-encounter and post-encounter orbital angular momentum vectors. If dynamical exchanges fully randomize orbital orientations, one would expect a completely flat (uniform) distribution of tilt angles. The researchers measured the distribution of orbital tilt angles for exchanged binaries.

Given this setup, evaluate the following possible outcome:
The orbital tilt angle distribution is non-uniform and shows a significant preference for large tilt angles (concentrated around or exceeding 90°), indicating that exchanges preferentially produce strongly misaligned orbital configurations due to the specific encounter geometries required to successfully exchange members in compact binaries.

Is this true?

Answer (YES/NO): NO